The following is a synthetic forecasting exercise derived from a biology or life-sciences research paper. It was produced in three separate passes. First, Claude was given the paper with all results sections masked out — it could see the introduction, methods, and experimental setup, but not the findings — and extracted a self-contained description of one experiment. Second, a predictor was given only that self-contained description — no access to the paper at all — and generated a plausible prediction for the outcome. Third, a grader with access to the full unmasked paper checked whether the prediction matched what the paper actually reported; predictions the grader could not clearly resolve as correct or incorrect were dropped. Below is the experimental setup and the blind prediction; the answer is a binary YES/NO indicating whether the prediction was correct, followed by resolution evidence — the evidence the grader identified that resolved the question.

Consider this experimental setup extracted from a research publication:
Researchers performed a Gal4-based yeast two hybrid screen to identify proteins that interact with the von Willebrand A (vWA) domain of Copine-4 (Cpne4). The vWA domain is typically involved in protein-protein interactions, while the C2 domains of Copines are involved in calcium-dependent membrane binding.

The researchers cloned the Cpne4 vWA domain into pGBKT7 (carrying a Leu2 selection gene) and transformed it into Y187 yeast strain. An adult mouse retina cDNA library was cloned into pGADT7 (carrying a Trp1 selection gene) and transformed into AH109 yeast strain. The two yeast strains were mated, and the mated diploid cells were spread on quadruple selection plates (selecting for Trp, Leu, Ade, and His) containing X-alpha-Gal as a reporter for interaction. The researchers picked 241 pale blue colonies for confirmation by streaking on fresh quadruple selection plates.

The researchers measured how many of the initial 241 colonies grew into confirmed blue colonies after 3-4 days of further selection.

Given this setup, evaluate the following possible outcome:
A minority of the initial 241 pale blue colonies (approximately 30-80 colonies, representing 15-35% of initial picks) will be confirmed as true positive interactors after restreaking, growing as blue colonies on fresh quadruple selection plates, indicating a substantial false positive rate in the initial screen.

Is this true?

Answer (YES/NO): NO